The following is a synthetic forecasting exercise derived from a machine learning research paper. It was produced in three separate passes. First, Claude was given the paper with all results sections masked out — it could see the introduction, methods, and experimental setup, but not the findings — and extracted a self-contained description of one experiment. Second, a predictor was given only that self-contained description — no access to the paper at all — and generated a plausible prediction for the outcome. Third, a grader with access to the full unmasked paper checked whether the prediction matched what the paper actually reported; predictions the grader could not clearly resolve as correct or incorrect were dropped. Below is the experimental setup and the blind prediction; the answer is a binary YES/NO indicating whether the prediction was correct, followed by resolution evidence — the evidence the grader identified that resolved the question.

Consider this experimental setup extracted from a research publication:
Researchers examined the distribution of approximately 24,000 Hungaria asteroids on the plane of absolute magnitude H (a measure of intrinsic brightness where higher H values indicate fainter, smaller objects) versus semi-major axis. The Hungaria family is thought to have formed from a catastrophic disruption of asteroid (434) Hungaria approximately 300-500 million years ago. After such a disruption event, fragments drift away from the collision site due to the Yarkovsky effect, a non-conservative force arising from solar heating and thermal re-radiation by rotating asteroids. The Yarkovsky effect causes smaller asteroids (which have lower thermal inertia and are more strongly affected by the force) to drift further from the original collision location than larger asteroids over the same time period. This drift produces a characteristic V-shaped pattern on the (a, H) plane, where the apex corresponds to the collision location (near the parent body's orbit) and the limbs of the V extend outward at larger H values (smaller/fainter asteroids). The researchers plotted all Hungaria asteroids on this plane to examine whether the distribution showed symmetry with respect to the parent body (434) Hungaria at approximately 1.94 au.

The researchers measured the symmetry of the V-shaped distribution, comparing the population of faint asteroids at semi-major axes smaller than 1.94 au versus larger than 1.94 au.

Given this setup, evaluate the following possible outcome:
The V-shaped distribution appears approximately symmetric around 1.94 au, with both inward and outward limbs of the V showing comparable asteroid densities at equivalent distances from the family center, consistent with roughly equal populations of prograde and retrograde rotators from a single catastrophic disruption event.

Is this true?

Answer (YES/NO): NO